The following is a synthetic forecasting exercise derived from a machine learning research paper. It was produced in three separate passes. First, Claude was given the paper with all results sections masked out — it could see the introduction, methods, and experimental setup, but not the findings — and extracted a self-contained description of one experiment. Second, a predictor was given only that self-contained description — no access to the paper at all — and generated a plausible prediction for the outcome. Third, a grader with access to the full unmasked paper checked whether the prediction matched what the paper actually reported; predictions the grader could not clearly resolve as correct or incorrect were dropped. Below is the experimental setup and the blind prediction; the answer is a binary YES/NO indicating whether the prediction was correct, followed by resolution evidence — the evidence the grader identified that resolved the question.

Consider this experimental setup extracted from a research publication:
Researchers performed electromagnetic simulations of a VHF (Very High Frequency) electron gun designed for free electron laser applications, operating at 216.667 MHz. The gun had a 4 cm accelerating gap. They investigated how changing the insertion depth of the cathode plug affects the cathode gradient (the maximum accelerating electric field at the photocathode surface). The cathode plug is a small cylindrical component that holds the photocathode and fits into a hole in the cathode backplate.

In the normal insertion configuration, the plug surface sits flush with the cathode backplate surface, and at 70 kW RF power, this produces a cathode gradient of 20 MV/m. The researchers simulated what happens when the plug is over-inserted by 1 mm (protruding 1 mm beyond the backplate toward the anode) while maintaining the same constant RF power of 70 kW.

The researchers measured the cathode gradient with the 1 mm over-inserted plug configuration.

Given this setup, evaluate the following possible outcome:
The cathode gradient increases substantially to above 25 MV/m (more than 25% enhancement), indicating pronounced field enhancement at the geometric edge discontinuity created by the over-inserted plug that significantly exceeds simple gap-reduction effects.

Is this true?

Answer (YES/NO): NO